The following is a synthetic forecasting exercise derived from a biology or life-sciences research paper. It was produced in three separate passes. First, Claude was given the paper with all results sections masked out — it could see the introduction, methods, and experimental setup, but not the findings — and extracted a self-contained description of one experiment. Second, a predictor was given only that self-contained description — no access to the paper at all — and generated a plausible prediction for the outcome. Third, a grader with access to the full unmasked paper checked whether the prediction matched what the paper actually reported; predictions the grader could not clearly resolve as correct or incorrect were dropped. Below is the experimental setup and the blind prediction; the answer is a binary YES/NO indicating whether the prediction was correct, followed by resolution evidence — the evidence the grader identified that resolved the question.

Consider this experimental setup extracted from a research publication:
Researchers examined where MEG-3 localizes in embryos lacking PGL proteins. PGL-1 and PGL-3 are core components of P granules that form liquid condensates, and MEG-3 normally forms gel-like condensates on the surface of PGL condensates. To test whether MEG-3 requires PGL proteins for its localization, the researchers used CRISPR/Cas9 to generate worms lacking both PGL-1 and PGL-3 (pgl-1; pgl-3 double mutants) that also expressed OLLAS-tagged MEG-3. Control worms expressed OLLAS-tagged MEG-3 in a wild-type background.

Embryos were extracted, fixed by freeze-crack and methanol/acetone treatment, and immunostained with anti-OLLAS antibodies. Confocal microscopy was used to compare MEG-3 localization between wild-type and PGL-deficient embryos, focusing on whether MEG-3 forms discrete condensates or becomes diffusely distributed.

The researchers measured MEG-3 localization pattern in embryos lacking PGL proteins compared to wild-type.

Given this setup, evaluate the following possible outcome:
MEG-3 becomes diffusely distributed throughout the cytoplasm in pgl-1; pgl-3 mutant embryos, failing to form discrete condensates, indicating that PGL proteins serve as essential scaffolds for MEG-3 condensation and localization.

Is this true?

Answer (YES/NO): NO